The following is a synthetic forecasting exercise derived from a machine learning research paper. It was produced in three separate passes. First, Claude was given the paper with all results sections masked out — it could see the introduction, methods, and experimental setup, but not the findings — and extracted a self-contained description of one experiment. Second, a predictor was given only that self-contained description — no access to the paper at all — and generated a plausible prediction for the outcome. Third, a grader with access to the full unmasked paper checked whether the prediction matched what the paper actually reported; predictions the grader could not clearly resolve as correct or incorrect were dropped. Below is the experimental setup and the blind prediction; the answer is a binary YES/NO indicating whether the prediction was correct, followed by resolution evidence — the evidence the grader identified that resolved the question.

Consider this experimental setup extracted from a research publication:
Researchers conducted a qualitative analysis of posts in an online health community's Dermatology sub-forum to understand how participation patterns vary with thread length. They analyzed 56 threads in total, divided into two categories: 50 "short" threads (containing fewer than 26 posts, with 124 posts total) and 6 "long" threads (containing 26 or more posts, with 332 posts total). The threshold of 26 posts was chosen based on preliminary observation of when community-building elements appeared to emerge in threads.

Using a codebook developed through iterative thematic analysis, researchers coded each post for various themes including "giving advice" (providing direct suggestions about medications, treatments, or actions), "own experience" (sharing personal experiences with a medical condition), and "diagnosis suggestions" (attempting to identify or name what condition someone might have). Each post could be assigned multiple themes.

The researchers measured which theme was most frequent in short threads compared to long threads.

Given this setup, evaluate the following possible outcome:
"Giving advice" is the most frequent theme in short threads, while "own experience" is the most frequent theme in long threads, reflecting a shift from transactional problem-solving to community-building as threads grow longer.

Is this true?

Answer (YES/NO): YES